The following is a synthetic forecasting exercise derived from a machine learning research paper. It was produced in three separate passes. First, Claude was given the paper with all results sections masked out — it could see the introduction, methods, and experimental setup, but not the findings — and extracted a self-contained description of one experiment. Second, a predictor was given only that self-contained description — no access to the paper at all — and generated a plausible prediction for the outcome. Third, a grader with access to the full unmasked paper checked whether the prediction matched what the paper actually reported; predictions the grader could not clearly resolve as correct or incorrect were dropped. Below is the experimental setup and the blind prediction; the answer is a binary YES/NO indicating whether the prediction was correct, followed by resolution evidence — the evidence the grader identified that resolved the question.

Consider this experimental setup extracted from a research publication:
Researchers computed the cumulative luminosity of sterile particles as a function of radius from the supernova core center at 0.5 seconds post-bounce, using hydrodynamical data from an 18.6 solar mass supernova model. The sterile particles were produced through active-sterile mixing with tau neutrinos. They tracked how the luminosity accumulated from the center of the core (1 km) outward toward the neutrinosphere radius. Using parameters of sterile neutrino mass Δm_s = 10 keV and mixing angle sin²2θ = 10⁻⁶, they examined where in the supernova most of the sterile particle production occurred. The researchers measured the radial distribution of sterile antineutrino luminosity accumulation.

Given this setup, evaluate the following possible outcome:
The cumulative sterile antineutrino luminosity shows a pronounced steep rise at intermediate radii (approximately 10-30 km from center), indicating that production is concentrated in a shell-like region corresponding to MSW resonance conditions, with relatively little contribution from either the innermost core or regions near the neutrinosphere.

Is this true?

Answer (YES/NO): NO